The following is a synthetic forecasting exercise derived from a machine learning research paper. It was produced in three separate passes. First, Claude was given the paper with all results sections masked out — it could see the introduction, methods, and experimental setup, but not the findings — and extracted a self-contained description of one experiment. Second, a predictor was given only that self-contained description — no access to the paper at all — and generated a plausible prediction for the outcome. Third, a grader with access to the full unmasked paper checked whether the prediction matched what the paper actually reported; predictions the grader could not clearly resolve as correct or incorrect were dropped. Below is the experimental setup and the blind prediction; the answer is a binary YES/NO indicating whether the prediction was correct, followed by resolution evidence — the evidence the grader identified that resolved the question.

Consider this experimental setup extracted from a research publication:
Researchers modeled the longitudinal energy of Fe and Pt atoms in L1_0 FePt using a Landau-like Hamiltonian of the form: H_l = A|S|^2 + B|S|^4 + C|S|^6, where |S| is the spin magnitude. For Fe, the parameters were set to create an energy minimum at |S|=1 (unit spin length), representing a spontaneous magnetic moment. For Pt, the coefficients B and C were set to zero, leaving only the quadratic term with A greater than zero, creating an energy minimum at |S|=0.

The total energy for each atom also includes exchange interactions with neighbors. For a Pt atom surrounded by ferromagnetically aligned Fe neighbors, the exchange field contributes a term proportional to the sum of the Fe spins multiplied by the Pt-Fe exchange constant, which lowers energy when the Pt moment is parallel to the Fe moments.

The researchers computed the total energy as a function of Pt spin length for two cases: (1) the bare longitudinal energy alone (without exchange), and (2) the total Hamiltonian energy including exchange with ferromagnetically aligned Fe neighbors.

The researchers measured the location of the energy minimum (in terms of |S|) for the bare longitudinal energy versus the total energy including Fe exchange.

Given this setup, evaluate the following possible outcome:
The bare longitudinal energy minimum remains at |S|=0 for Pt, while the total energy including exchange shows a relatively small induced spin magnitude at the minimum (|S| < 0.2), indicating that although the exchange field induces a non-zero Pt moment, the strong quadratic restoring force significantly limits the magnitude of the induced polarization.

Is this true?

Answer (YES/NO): NO